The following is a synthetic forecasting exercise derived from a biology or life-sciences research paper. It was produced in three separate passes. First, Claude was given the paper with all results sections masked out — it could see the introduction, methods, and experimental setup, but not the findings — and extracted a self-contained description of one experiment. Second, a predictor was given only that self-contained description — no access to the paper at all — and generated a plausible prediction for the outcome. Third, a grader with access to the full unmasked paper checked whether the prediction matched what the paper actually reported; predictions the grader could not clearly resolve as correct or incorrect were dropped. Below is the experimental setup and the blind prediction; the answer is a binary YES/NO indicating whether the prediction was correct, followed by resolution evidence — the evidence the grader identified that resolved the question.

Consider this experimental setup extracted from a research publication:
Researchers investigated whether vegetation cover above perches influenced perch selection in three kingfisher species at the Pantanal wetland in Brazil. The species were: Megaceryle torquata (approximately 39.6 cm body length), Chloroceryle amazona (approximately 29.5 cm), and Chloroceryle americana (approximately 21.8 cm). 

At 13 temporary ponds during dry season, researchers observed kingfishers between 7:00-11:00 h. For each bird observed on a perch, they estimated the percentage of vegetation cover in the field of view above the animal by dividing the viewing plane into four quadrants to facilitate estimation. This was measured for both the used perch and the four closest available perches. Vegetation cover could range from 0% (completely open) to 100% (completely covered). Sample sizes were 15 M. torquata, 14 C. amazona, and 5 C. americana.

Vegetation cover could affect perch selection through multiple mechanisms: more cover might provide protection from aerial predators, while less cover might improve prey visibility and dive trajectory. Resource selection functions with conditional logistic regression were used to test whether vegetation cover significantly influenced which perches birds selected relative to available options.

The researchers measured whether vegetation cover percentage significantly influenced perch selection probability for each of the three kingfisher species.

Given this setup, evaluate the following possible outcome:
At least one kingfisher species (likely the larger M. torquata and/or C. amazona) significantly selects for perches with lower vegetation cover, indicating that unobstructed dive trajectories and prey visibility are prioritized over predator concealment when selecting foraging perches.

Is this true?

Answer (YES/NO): NO